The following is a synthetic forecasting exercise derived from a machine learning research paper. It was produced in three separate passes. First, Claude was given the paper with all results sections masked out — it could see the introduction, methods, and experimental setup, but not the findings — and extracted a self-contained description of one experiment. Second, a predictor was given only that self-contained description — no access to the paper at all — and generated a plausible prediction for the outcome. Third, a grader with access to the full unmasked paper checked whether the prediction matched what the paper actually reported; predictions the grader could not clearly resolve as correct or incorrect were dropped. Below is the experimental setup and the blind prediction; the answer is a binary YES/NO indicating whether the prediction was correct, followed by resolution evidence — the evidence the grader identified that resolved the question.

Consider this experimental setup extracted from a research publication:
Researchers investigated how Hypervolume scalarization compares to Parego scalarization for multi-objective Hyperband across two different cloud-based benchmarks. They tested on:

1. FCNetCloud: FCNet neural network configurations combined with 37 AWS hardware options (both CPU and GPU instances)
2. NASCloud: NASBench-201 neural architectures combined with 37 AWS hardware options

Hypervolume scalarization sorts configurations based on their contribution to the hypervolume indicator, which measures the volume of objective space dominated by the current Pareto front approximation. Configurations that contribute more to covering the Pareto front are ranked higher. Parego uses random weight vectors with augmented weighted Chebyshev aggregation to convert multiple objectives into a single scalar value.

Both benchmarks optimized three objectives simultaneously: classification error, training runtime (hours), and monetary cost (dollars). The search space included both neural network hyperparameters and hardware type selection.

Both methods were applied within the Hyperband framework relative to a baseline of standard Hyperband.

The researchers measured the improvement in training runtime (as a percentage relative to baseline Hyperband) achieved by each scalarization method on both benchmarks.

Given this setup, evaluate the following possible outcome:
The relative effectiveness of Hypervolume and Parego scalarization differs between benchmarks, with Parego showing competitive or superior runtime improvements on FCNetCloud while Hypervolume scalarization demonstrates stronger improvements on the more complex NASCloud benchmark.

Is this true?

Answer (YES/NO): NO